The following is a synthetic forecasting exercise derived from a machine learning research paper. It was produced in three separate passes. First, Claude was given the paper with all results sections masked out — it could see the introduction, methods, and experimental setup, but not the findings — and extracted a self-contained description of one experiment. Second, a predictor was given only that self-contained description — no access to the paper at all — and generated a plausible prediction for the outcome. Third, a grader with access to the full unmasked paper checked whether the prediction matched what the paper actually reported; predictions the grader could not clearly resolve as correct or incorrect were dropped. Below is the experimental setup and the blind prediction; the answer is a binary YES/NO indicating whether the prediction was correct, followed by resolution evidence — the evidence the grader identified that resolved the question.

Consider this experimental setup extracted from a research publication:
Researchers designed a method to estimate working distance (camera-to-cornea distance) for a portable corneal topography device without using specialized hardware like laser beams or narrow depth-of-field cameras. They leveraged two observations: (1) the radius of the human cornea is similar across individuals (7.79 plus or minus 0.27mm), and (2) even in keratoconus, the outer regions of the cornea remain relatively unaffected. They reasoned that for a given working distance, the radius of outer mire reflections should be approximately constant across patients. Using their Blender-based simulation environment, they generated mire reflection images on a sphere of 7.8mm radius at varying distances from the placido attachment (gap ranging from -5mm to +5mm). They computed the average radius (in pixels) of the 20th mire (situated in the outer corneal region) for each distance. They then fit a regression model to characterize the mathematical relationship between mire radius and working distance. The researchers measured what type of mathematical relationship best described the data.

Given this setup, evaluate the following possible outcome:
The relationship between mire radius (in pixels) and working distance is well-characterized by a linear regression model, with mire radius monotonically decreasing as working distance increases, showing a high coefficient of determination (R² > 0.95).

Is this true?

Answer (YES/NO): NO